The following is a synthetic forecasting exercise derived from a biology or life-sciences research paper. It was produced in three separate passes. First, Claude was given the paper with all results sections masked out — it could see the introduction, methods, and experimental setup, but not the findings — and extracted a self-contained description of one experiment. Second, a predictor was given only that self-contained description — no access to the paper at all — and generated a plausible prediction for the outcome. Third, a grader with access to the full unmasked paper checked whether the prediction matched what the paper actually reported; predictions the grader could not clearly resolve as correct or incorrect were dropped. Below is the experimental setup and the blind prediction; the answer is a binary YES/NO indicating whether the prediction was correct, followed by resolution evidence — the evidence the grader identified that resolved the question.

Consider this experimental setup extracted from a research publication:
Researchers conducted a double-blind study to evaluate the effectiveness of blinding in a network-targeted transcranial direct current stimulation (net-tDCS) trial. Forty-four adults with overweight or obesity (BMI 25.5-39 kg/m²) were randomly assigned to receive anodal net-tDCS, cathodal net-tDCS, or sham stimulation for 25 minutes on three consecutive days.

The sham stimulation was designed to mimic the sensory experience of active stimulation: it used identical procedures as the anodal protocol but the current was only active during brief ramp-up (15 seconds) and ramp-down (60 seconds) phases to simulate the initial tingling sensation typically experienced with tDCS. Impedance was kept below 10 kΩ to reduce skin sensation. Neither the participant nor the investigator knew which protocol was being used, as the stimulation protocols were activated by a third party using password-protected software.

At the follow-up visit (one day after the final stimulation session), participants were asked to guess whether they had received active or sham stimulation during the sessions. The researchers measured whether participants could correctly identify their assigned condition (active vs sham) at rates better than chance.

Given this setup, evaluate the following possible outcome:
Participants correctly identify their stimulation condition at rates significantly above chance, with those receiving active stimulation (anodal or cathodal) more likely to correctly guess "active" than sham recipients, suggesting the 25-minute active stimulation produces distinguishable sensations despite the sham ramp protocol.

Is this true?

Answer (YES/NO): NO